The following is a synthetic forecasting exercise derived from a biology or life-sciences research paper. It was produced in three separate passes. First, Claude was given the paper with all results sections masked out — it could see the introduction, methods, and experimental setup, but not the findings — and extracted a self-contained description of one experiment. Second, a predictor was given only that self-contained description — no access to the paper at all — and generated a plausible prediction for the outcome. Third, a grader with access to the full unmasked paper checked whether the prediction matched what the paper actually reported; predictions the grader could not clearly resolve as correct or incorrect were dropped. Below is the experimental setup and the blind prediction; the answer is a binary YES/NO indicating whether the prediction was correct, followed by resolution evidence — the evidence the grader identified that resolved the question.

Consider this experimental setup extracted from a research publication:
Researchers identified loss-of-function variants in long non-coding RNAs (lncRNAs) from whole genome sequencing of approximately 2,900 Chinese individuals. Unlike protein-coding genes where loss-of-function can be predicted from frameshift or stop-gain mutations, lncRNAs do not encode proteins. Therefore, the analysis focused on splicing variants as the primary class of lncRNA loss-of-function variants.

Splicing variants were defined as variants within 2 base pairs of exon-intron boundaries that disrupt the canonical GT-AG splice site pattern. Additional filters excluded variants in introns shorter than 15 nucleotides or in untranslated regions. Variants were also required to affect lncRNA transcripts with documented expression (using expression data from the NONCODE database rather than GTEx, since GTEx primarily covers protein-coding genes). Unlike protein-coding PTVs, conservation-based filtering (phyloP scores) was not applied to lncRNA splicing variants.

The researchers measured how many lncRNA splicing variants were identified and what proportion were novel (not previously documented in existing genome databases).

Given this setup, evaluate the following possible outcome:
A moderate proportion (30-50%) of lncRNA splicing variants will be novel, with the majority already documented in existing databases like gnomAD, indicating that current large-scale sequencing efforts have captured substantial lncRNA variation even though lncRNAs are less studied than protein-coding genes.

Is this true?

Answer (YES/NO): YES